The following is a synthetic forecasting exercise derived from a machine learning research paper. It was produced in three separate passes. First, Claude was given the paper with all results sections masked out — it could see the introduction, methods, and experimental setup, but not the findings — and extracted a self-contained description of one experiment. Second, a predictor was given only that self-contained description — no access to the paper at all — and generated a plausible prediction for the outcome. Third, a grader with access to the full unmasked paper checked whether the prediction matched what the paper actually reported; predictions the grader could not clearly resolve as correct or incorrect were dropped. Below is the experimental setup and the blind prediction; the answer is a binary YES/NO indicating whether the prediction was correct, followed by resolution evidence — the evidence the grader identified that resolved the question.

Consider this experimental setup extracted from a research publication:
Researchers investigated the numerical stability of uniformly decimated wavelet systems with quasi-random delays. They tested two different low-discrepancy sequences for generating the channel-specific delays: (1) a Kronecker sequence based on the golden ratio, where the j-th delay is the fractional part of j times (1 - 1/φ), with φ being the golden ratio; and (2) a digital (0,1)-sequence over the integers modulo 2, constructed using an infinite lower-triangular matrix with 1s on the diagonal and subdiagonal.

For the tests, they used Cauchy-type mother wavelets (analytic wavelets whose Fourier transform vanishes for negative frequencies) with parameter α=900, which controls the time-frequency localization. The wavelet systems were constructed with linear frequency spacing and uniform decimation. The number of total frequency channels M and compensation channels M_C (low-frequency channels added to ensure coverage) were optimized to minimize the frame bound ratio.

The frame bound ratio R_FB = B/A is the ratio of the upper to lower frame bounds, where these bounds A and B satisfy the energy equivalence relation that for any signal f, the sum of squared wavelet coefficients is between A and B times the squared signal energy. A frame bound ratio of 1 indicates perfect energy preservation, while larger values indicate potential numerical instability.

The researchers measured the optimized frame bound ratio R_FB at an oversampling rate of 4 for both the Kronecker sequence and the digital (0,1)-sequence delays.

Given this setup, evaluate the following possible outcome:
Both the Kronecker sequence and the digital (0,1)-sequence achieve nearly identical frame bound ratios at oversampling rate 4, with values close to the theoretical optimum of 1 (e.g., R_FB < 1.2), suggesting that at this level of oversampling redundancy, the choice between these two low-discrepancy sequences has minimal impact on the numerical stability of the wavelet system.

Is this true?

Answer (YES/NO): NO